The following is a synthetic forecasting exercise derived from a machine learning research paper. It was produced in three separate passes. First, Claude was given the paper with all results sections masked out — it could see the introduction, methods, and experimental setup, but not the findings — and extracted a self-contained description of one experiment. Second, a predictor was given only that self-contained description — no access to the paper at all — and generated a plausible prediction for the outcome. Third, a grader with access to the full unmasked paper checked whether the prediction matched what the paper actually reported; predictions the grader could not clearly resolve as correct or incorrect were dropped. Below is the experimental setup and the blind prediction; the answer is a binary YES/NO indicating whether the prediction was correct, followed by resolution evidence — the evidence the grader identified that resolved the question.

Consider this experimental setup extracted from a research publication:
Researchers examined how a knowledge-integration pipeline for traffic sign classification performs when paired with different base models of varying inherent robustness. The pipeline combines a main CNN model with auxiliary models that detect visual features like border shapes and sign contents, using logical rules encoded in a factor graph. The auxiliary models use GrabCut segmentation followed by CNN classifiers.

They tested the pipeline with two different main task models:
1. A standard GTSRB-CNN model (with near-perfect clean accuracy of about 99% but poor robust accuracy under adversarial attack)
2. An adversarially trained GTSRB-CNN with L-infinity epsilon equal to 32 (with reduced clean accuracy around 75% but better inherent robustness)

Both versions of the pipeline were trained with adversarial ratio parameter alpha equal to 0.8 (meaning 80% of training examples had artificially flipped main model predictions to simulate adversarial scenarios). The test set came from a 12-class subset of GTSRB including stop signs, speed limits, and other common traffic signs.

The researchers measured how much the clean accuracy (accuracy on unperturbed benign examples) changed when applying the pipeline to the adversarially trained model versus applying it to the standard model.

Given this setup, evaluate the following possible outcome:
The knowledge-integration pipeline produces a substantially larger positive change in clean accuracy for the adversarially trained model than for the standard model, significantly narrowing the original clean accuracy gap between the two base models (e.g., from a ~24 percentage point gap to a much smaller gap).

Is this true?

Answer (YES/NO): YES